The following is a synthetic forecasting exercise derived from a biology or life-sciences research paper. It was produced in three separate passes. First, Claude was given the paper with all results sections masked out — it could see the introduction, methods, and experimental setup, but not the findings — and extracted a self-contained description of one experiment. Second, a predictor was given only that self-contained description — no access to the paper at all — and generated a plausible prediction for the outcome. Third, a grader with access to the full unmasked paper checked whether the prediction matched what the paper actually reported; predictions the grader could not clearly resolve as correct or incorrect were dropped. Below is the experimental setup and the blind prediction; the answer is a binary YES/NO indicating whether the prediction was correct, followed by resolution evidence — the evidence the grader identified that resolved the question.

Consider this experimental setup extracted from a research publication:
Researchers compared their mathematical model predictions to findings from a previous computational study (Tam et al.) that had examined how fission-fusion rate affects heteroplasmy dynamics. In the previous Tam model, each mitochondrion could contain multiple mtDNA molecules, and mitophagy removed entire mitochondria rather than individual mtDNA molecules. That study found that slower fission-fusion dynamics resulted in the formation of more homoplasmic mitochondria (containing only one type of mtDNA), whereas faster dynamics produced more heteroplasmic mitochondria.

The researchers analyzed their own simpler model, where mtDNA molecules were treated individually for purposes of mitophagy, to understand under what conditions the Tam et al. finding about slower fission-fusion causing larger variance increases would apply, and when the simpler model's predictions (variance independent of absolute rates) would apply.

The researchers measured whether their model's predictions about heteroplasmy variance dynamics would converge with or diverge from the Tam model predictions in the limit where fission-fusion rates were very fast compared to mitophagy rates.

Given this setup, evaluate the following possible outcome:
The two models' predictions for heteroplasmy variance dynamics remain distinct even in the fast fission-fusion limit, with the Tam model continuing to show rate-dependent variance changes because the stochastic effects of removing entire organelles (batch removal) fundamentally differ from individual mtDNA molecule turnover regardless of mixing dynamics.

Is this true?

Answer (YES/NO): NO